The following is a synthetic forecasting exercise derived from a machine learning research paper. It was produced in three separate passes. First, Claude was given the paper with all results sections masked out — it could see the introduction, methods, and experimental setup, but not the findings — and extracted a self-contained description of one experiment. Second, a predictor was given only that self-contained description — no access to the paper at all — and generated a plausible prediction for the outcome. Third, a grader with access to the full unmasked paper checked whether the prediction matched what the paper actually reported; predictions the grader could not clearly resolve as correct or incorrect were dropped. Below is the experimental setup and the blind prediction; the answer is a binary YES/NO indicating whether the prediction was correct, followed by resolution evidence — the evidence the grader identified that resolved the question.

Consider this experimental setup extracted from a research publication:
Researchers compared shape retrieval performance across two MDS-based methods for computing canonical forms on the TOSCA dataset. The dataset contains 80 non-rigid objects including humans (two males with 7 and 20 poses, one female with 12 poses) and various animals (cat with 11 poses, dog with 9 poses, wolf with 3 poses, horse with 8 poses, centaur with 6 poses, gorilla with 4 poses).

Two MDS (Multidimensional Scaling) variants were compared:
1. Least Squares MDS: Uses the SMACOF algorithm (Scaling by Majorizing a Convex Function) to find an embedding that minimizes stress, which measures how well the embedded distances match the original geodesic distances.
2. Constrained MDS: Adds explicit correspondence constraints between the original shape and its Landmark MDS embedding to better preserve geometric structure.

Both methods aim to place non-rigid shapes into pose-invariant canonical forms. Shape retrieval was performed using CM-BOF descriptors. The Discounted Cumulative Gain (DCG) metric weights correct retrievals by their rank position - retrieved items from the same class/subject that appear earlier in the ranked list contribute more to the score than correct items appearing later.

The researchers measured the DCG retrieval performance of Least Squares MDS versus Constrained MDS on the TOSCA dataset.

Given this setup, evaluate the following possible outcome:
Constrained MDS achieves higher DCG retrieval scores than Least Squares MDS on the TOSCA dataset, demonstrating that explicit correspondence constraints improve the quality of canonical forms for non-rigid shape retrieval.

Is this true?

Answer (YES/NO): YES